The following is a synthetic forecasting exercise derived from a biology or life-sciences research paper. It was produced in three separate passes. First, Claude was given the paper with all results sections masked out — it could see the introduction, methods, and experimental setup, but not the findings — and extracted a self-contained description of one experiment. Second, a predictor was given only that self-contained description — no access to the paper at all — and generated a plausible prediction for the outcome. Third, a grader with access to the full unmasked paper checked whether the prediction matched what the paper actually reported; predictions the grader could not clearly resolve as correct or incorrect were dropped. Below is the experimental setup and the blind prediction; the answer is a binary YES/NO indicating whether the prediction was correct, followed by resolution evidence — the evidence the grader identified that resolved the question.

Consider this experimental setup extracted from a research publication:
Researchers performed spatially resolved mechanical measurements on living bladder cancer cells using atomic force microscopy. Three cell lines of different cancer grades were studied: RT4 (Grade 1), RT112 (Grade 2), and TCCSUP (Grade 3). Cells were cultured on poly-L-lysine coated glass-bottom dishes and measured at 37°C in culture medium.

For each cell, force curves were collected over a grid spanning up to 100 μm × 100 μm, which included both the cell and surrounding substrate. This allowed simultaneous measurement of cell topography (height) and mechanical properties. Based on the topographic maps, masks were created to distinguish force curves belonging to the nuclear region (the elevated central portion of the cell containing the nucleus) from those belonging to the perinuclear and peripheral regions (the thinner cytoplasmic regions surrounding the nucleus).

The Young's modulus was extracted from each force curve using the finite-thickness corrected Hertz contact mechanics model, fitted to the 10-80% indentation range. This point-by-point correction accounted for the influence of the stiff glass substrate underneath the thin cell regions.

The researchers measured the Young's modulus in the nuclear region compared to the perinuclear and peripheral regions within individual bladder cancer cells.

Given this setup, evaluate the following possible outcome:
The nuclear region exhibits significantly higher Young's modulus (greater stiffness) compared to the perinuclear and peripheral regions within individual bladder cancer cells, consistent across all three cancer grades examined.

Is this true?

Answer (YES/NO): NO